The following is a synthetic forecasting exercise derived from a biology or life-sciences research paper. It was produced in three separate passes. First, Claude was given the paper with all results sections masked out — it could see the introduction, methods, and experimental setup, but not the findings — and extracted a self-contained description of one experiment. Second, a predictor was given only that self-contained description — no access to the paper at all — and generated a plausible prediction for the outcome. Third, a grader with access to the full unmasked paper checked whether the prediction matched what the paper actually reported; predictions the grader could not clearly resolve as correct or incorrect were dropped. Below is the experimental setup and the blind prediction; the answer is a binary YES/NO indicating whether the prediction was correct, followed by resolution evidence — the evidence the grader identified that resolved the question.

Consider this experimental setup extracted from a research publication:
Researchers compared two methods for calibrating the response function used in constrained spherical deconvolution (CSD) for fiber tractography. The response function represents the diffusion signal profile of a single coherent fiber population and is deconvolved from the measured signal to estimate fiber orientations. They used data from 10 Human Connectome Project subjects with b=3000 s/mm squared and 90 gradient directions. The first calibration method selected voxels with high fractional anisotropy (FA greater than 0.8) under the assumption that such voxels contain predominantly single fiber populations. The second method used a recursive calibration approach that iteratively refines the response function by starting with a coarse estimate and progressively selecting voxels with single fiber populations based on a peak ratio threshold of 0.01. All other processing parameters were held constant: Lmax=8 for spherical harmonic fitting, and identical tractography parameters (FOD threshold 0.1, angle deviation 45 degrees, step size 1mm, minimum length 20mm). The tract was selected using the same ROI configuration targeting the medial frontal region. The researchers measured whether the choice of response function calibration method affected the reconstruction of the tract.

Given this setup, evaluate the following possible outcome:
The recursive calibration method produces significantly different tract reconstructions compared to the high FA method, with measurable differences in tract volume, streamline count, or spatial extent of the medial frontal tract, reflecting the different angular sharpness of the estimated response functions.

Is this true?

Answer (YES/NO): NO